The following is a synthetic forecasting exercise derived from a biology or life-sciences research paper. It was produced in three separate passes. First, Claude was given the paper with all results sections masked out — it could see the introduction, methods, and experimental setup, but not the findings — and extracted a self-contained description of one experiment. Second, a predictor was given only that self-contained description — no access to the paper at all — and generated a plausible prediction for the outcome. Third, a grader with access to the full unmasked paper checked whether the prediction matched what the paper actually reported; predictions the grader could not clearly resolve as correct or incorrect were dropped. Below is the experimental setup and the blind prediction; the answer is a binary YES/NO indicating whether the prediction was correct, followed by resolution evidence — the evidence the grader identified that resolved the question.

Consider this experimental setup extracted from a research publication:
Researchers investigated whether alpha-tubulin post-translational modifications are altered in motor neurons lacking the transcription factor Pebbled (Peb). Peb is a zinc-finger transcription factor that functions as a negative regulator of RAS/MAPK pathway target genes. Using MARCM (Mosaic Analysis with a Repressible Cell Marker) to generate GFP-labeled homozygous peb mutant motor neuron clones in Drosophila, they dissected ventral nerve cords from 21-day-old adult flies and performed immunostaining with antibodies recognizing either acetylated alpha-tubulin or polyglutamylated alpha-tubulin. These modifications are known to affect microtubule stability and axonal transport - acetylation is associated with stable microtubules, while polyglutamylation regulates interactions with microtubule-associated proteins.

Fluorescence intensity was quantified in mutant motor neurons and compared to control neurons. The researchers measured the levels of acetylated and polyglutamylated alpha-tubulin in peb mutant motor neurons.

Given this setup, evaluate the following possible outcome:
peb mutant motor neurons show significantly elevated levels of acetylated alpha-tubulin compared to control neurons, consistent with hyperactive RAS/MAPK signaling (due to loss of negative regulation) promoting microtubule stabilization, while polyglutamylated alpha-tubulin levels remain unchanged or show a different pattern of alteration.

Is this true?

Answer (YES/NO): NO